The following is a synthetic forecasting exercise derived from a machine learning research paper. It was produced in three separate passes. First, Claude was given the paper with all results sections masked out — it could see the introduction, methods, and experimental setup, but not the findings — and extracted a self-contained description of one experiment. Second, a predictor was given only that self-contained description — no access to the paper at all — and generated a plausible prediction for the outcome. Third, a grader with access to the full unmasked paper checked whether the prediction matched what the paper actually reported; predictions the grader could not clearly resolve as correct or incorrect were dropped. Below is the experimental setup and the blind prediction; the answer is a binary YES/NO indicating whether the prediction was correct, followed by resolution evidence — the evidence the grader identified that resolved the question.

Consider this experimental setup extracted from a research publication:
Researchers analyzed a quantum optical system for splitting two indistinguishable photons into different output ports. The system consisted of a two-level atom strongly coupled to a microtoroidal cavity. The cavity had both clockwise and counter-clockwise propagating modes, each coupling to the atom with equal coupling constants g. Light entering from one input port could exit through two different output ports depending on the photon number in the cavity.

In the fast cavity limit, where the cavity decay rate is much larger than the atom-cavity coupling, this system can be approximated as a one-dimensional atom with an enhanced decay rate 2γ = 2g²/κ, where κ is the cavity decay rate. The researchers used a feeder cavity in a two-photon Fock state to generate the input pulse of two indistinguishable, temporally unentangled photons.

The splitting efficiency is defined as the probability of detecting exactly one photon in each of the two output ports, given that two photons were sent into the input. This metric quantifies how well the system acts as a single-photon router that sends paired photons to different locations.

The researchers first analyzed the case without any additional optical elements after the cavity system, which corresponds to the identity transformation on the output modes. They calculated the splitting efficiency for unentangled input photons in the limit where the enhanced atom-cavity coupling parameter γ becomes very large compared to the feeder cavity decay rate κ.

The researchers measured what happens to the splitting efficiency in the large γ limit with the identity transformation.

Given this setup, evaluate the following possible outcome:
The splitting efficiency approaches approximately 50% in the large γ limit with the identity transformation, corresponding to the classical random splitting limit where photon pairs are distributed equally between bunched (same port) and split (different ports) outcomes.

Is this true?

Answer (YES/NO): NO